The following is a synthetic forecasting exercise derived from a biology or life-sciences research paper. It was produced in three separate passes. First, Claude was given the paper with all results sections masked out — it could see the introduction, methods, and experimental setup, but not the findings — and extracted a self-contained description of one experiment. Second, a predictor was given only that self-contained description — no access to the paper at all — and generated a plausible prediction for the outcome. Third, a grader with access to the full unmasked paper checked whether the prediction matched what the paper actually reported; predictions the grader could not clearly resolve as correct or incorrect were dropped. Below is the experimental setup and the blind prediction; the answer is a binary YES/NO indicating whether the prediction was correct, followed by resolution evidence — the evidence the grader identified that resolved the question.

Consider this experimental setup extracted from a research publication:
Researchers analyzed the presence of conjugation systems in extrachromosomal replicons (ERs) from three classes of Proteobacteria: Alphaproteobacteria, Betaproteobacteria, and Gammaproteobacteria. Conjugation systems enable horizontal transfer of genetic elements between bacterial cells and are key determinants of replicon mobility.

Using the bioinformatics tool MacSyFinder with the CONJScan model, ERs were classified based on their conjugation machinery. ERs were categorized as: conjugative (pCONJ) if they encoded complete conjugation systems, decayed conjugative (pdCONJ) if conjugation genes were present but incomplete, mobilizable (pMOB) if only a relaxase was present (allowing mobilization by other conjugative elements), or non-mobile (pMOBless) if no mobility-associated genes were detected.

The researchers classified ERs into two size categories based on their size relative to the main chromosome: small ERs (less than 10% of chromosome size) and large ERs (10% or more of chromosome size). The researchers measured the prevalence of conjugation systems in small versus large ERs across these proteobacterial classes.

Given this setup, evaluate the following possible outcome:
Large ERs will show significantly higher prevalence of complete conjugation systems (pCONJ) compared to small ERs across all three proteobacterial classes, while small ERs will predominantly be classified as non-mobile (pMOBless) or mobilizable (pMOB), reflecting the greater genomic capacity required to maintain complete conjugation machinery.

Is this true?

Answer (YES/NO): NO